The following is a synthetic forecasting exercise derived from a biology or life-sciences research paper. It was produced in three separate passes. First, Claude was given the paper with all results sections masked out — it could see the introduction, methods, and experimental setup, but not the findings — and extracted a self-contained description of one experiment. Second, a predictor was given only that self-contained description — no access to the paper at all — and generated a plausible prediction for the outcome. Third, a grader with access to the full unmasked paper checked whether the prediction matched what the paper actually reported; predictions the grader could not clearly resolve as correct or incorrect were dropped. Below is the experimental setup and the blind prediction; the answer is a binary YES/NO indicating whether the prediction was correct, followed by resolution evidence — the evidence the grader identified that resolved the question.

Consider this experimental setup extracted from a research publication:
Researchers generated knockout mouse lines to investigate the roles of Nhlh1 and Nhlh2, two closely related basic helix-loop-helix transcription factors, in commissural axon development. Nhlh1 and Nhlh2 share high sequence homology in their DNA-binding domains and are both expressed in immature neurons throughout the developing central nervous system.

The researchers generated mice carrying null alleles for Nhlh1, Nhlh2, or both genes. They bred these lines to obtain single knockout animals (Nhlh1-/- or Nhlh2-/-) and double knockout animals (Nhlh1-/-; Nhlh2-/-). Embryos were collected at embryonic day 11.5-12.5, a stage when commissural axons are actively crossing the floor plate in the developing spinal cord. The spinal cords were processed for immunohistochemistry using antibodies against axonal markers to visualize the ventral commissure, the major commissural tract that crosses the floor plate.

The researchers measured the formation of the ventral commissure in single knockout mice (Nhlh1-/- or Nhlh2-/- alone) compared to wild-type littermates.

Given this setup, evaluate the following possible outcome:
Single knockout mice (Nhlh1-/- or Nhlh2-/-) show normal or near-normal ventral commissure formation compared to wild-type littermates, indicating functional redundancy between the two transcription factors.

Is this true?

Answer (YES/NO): YES